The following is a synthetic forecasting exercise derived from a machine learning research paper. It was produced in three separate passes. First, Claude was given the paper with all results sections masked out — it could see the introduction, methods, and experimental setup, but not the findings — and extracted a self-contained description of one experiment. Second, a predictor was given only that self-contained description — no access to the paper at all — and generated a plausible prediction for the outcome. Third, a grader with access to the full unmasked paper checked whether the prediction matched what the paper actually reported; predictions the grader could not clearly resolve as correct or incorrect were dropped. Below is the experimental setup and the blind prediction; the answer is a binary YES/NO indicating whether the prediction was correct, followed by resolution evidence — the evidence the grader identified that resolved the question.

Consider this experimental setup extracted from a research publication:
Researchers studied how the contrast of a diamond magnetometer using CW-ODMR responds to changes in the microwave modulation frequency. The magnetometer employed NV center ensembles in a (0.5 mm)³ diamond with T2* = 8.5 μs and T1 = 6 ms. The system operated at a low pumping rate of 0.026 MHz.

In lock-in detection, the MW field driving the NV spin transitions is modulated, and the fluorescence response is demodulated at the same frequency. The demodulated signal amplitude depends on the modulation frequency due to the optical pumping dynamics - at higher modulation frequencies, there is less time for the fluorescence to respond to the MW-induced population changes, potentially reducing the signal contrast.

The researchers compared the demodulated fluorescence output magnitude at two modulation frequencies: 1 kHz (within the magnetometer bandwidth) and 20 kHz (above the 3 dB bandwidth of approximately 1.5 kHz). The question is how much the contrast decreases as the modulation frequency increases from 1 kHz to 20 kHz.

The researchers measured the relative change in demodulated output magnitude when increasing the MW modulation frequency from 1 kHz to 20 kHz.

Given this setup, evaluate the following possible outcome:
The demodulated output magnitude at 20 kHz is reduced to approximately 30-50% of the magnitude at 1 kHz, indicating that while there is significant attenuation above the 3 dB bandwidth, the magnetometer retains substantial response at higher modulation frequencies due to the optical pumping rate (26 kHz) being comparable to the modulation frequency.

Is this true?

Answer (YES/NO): NO